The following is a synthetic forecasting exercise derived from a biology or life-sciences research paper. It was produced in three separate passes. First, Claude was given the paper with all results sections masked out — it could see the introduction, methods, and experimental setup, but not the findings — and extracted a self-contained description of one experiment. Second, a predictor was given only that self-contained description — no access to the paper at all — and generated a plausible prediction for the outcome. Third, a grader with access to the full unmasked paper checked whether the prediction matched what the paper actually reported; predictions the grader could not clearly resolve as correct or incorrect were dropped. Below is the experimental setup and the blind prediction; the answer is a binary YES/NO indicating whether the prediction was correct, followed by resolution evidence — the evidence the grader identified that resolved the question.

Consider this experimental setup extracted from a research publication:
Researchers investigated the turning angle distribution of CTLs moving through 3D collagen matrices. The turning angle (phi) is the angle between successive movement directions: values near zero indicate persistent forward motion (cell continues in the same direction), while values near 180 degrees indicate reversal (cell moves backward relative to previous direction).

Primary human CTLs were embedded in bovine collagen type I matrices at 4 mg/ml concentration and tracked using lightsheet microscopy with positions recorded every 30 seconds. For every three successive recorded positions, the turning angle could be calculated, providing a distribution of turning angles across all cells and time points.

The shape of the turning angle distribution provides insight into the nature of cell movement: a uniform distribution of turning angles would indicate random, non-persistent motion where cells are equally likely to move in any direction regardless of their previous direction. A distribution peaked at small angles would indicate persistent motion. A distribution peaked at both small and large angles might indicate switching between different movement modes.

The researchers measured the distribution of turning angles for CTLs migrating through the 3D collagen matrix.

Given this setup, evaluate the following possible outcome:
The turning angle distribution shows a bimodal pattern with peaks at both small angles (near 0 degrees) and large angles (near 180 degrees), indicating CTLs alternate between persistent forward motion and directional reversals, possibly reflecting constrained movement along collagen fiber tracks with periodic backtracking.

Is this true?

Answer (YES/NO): NO